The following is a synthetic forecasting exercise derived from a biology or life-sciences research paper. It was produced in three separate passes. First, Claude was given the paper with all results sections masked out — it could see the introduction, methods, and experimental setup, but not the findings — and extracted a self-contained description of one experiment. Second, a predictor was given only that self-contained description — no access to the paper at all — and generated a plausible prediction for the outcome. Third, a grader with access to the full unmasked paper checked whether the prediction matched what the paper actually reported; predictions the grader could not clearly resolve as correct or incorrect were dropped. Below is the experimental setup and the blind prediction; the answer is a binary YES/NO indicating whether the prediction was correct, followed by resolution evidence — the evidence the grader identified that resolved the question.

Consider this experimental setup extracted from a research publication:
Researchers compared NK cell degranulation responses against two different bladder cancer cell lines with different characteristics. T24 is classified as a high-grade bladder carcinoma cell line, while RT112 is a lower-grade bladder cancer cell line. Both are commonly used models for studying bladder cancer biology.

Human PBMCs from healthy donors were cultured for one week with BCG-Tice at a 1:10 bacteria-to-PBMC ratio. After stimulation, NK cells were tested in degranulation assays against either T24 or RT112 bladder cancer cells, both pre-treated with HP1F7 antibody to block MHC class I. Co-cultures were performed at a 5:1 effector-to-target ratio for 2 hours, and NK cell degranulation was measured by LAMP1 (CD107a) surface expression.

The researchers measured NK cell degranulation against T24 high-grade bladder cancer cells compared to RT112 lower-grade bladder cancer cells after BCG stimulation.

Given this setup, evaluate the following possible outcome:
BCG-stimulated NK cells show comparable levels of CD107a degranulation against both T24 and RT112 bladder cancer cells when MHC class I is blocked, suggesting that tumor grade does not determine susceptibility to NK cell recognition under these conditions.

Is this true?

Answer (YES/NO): NO